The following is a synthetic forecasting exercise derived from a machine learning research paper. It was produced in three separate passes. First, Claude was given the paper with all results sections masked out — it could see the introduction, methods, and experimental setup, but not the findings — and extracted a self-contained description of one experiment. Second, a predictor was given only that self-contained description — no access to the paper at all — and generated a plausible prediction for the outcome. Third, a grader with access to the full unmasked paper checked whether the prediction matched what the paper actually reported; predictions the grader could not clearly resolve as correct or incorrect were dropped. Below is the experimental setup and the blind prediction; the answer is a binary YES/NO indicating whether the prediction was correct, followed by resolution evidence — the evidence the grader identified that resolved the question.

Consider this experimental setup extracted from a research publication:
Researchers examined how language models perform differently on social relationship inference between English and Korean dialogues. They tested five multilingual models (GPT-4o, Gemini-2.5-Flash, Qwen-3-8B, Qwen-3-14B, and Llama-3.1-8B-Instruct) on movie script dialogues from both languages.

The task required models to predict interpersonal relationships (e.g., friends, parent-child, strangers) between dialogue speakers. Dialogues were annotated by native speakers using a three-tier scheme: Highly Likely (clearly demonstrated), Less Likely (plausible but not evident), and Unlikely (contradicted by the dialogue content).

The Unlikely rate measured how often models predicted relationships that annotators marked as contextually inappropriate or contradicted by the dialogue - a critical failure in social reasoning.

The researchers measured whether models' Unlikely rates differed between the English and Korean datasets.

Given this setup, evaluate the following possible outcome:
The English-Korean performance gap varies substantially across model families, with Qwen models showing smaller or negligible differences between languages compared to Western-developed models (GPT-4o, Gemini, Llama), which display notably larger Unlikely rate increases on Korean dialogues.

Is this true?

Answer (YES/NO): NO